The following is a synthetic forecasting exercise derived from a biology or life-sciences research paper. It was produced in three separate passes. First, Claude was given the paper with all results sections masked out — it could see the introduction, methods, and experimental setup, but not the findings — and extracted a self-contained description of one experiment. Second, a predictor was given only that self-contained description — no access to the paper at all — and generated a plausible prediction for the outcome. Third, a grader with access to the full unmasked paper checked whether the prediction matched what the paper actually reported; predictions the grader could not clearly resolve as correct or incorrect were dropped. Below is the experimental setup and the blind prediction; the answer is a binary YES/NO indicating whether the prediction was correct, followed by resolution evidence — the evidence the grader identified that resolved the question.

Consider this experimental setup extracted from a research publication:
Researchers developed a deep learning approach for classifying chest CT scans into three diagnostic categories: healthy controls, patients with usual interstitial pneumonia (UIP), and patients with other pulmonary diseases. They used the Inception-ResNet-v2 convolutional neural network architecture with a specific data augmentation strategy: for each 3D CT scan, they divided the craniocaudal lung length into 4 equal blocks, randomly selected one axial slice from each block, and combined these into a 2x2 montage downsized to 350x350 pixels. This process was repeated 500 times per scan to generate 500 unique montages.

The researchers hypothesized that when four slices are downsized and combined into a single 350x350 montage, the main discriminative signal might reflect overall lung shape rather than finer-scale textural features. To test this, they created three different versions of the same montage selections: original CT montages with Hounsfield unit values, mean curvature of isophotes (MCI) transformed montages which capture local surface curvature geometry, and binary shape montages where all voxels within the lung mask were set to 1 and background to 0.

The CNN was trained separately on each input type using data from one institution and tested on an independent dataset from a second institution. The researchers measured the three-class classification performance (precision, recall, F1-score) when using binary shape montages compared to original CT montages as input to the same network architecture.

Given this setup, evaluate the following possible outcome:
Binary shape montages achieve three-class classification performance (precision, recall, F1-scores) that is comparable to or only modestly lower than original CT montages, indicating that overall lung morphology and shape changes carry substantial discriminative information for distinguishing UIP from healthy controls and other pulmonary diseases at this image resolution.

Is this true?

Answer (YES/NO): YES